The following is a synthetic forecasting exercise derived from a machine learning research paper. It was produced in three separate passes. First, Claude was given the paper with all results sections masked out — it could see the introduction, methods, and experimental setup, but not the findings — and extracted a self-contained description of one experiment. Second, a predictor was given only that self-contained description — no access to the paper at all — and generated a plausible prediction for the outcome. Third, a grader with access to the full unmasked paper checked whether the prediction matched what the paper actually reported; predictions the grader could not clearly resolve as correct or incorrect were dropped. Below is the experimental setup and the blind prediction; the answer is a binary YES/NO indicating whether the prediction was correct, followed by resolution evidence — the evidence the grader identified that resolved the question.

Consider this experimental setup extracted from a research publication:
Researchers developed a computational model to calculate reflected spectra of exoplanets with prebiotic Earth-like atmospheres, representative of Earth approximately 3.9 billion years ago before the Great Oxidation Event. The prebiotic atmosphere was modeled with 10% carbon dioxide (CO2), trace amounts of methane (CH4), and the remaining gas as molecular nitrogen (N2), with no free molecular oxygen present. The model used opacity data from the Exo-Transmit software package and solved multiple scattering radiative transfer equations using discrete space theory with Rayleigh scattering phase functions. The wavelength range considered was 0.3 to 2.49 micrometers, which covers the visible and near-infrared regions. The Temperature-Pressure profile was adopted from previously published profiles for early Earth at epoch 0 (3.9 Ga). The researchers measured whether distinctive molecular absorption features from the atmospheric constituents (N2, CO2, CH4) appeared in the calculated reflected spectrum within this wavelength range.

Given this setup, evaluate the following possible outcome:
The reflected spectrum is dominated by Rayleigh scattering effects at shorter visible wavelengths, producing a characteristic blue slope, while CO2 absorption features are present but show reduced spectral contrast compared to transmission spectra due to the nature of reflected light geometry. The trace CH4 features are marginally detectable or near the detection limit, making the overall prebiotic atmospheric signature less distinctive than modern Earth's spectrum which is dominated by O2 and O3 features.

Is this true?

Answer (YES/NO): NO